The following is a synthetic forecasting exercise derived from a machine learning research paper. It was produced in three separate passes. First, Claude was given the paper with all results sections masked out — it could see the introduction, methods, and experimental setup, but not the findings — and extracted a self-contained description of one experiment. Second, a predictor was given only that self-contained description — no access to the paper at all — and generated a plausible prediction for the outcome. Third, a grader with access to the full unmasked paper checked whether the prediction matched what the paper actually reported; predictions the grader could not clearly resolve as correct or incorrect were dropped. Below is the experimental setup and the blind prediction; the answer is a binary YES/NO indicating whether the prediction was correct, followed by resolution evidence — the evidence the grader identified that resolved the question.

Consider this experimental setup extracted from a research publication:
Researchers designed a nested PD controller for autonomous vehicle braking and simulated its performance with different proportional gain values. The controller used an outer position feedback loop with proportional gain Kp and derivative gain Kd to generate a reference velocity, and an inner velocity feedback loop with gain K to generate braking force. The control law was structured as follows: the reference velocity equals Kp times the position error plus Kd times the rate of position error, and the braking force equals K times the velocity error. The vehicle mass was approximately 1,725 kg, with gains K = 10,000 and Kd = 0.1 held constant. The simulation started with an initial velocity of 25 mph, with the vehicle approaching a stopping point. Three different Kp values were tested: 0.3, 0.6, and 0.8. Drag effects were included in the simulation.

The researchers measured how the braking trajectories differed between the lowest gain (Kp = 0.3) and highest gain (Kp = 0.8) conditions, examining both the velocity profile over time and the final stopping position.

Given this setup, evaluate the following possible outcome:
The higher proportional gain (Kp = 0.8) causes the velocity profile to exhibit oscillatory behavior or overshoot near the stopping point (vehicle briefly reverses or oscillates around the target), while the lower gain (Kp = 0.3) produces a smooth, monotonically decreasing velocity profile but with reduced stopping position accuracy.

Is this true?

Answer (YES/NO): NO